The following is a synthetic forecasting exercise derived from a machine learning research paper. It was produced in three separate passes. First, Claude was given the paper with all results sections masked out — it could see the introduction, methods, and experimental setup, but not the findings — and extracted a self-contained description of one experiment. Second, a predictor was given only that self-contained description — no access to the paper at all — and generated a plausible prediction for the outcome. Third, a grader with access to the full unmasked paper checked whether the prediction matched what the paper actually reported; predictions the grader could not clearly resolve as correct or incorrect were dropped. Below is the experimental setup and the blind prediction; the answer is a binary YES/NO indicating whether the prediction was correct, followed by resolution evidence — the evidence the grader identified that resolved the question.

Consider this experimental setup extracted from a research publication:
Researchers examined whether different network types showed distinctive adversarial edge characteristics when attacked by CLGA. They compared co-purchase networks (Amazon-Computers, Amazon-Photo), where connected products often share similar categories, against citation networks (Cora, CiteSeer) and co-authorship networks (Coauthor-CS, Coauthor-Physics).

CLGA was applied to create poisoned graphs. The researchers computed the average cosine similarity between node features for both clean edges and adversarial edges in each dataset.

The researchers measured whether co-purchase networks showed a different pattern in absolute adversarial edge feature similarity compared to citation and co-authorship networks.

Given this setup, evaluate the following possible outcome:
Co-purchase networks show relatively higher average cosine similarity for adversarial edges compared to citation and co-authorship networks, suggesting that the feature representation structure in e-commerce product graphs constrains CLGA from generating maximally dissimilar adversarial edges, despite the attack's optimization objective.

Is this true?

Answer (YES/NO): YES